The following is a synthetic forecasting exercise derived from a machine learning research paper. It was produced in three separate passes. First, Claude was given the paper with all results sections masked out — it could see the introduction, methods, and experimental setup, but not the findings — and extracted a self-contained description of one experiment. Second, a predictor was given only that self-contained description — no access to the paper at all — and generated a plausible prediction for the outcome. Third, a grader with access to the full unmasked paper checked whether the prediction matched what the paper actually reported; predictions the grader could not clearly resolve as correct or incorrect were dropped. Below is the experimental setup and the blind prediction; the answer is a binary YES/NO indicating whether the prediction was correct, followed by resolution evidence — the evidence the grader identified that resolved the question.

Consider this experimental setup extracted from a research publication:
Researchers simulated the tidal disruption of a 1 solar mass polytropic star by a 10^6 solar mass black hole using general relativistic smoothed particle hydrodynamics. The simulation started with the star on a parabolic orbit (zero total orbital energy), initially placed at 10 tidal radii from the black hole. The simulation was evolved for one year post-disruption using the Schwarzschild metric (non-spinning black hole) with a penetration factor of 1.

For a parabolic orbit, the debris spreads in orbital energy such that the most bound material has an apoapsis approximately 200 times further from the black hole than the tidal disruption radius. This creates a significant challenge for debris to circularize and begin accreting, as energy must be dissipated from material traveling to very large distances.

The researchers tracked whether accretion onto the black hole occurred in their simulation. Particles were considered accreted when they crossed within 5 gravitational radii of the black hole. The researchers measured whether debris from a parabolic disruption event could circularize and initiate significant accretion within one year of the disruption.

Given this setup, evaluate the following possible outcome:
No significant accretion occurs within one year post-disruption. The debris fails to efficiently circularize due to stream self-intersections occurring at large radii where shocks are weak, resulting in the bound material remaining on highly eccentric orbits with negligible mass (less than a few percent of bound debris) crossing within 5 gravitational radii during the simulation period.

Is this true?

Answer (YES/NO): NO